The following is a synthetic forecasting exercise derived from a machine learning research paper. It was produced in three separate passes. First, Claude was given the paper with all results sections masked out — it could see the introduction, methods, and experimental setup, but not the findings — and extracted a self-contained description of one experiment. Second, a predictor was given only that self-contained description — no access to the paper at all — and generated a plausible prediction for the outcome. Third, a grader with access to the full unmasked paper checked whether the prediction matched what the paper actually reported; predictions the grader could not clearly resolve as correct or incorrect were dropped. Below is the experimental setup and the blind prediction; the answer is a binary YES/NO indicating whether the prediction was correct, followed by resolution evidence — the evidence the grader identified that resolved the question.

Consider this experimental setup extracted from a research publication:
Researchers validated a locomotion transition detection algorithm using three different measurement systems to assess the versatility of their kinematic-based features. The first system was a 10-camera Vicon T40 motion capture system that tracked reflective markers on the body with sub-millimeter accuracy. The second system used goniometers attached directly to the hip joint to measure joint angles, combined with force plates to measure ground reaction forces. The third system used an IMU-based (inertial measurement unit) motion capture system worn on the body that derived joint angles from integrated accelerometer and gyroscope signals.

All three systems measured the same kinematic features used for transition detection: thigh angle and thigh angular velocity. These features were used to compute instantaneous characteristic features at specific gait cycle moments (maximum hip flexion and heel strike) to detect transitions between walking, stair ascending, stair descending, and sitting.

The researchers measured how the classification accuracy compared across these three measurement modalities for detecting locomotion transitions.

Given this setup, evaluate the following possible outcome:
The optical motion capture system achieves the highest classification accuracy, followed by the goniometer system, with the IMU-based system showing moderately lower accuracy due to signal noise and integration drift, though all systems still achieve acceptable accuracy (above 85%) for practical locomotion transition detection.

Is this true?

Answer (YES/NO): NO